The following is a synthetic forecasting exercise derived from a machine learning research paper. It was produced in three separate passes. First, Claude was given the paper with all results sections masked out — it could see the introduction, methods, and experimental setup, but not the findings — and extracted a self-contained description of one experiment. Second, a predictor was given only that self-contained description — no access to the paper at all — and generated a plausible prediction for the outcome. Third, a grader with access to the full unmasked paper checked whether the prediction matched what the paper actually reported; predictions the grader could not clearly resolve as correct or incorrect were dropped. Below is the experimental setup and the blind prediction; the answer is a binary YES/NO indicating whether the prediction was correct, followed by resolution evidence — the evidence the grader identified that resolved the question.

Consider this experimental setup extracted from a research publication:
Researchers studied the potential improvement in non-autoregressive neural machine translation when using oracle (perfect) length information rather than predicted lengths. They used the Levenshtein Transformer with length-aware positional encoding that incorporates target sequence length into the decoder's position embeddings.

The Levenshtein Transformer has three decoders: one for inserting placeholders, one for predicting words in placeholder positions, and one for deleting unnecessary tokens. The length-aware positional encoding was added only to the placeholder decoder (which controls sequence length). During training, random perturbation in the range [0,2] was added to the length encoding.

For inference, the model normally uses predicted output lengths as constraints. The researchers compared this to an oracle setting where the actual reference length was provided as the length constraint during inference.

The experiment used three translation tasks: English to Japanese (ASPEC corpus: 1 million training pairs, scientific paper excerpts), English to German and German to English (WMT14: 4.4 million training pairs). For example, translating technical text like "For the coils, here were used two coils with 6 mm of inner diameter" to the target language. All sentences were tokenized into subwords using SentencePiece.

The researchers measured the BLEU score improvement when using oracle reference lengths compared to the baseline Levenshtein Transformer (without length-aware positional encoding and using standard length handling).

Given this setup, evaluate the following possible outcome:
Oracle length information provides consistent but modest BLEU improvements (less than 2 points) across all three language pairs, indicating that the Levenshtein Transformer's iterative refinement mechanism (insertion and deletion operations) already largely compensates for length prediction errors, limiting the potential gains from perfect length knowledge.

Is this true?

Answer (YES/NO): NO